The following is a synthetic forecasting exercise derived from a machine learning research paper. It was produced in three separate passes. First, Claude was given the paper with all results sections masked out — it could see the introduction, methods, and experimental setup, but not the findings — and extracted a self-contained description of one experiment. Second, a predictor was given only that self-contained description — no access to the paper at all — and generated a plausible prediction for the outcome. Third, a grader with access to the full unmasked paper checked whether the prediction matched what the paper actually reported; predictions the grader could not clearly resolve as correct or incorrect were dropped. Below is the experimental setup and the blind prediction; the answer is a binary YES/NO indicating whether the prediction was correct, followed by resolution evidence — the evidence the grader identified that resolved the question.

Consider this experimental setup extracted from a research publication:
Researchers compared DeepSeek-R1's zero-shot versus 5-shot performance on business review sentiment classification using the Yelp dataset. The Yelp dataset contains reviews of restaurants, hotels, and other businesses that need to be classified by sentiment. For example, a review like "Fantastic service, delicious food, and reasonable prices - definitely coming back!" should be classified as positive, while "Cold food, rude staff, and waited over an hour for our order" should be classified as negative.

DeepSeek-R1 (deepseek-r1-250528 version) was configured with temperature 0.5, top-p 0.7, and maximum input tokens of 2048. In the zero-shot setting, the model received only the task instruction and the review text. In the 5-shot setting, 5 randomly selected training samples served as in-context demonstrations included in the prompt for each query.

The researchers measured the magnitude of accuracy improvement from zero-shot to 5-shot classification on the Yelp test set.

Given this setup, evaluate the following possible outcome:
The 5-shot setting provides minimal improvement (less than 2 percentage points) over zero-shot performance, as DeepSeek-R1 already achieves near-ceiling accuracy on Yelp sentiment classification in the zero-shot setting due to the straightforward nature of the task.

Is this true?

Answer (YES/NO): NO